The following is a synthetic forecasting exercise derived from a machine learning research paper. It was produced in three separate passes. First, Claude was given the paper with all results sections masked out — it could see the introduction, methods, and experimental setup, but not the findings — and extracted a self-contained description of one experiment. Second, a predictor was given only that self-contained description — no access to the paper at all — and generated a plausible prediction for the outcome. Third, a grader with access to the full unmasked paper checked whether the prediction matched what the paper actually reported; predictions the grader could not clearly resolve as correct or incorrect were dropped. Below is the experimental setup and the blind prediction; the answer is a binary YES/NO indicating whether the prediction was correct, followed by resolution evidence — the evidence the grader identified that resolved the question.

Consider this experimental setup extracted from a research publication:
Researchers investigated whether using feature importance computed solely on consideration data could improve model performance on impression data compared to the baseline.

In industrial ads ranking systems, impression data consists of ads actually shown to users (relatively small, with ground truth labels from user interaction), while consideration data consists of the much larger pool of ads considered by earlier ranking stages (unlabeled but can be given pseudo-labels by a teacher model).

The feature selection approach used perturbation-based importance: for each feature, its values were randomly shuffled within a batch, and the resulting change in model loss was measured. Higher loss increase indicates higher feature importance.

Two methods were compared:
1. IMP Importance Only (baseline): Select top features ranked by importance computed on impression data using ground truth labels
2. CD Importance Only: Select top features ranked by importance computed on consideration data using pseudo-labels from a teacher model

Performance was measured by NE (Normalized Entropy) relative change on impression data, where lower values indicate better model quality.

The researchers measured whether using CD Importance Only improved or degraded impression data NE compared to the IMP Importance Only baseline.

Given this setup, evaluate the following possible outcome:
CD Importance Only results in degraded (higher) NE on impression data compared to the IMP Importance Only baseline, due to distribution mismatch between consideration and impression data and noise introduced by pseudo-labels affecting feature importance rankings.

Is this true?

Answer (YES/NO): NO